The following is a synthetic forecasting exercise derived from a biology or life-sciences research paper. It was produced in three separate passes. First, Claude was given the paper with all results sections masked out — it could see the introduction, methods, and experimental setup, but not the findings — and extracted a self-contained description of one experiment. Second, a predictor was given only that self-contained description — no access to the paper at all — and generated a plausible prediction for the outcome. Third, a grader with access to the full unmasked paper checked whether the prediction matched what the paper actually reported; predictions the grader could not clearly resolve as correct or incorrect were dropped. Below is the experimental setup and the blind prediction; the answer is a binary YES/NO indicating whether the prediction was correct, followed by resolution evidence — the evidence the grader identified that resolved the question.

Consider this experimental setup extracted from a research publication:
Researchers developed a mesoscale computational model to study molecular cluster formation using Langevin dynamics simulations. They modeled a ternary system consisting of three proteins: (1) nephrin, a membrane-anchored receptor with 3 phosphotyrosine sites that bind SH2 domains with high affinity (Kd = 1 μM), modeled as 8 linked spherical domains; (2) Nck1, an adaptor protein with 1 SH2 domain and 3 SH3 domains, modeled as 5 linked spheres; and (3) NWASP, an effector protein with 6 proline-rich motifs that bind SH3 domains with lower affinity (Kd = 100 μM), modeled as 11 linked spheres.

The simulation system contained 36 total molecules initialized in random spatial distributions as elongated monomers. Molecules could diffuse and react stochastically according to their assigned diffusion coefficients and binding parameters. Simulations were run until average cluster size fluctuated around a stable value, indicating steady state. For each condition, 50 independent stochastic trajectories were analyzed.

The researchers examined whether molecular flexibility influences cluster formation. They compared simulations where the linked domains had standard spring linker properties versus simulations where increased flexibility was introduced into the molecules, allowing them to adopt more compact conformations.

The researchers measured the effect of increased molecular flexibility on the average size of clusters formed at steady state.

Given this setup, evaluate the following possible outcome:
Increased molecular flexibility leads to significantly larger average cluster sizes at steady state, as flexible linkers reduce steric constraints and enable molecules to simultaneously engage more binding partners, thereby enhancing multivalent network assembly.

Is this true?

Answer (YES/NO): NO